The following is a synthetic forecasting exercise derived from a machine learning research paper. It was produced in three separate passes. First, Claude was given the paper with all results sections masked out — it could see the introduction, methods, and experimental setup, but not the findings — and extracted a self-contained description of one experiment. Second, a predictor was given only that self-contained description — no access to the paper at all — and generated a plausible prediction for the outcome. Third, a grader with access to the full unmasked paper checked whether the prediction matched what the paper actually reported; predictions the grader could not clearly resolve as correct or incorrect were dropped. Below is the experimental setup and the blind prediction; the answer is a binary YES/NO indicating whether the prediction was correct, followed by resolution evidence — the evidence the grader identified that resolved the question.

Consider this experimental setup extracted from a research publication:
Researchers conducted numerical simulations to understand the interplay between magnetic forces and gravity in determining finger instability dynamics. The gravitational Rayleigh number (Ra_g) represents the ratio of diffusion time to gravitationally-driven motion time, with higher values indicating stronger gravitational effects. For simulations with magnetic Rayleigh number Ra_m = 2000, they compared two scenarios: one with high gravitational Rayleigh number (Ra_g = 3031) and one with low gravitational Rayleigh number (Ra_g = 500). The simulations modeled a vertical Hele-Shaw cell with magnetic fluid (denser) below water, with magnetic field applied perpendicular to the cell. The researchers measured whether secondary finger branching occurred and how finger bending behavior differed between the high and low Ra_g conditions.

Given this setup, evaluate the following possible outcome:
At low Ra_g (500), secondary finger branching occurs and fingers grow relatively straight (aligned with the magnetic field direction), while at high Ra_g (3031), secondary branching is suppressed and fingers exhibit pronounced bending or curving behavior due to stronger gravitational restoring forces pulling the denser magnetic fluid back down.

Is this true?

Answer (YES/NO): NO